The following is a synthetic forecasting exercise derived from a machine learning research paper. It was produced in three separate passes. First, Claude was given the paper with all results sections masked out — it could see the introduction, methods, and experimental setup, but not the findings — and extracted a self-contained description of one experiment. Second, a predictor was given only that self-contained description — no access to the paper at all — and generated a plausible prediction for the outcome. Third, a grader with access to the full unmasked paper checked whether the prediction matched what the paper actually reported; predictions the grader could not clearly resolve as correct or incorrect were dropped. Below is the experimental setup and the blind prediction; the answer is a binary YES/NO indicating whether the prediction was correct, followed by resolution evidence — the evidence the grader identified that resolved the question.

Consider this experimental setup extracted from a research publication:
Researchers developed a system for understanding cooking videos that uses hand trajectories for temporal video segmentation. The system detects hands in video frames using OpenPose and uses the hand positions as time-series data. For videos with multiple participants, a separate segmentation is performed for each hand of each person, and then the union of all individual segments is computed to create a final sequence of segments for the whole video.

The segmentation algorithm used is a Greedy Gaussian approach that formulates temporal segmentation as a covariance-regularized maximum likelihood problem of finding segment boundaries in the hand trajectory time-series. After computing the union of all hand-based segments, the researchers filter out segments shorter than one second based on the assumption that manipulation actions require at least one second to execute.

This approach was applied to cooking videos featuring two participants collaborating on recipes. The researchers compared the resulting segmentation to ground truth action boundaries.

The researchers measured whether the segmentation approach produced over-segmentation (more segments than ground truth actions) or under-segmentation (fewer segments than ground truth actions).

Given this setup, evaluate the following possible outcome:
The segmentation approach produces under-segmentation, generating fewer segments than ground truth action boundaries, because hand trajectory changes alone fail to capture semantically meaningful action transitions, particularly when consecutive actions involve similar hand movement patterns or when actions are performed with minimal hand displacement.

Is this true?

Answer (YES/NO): NO